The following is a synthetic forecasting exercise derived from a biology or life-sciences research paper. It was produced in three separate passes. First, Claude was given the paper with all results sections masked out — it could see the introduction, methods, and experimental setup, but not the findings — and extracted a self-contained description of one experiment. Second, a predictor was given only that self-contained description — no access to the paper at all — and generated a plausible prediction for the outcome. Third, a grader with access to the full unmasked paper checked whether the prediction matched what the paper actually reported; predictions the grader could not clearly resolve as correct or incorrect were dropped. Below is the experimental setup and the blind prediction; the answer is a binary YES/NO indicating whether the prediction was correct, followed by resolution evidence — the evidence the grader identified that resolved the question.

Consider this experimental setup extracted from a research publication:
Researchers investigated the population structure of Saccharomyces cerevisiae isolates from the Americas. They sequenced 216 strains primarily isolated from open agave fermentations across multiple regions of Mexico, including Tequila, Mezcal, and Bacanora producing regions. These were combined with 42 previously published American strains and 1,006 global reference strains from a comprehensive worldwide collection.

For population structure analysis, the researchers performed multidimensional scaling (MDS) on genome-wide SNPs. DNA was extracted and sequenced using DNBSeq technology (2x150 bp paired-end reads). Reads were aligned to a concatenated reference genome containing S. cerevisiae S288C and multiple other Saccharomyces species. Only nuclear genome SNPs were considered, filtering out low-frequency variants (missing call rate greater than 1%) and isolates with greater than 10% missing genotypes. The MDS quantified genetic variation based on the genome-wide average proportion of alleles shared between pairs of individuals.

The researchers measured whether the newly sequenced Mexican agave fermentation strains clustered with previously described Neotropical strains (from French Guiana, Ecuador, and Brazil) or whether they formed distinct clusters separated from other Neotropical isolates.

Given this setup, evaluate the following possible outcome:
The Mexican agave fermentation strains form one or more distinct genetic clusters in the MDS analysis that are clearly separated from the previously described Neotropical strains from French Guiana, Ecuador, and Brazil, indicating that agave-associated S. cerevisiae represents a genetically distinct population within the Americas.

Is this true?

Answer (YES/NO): NO